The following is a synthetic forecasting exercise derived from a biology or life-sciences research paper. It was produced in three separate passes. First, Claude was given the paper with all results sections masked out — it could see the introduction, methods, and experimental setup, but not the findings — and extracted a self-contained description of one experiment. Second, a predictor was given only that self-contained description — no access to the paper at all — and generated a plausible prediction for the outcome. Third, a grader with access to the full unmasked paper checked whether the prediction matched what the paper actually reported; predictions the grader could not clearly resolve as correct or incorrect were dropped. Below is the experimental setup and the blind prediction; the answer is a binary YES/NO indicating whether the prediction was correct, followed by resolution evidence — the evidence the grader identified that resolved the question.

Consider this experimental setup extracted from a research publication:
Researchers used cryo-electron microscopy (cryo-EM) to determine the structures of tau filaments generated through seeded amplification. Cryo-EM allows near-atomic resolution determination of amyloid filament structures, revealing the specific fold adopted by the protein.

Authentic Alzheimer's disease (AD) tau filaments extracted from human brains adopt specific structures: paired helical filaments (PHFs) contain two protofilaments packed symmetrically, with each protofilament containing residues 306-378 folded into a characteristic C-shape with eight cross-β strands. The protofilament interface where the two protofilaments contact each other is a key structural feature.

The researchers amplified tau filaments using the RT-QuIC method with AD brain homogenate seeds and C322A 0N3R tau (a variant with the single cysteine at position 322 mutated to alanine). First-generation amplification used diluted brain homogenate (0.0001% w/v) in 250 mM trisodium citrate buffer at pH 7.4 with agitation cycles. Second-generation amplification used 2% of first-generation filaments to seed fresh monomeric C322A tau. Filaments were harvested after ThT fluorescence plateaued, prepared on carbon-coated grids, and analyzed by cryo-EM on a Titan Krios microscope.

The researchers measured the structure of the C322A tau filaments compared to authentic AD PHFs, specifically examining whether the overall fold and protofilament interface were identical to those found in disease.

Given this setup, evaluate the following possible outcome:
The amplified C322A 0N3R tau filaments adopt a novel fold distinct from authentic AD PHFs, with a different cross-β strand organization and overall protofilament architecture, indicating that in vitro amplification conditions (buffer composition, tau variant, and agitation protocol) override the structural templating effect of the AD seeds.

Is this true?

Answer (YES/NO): NO